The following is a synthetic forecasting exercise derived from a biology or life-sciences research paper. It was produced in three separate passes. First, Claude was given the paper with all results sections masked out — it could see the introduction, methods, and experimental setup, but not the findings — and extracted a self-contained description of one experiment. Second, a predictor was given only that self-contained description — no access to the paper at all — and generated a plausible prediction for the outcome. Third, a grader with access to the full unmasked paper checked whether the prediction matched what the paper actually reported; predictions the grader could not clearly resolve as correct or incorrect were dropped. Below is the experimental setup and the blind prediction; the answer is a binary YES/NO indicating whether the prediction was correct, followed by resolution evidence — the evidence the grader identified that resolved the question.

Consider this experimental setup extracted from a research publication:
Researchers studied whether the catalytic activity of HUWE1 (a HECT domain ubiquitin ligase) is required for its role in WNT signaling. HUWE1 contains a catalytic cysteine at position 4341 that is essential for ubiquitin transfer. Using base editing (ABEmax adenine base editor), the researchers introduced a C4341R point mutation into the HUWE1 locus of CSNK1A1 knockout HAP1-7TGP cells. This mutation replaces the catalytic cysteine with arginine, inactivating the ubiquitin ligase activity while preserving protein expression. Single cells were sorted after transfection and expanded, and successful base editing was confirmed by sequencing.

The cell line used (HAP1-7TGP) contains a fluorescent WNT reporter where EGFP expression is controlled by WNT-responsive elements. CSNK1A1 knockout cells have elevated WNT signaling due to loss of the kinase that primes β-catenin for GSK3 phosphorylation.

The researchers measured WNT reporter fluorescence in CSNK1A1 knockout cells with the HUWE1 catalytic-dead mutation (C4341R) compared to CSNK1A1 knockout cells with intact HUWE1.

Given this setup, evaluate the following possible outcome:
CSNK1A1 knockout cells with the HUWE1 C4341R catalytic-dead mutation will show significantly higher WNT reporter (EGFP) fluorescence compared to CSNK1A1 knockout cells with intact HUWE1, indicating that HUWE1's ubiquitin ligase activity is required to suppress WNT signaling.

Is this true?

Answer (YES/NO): NO